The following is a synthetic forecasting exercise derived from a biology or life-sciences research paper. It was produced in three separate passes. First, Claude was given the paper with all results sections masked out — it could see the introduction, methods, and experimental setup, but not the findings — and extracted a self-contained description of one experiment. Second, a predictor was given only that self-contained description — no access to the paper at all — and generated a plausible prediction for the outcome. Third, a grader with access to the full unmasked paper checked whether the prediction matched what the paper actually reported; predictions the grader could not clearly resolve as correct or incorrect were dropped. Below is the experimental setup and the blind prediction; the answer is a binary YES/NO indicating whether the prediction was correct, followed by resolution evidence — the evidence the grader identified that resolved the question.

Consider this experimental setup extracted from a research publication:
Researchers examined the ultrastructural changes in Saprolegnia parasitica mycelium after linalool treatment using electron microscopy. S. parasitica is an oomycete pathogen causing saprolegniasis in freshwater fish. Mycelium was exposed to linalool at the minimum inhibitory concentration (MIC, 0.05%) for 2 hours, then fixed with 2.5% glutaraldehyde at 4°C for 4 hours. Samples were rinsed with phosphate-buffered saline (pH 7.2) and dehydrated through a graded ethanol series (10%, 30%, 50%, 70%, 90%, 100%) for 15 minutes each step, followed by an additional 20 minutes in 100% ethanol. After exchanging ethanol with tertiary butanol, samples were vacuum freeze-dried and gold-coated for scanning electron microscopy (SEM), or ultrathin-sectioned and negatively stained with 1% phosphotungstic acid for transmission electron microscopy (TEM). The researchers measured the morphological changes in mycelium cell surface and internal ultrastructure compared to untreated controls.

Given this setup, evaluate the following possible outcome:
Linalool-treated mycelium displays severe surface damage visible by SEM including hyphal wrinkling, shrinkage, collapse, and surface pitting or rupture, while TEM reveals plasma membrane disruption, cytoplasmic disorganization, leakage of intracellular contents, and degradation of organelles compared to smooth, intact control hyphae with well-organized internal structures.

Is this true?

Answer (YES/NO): YES